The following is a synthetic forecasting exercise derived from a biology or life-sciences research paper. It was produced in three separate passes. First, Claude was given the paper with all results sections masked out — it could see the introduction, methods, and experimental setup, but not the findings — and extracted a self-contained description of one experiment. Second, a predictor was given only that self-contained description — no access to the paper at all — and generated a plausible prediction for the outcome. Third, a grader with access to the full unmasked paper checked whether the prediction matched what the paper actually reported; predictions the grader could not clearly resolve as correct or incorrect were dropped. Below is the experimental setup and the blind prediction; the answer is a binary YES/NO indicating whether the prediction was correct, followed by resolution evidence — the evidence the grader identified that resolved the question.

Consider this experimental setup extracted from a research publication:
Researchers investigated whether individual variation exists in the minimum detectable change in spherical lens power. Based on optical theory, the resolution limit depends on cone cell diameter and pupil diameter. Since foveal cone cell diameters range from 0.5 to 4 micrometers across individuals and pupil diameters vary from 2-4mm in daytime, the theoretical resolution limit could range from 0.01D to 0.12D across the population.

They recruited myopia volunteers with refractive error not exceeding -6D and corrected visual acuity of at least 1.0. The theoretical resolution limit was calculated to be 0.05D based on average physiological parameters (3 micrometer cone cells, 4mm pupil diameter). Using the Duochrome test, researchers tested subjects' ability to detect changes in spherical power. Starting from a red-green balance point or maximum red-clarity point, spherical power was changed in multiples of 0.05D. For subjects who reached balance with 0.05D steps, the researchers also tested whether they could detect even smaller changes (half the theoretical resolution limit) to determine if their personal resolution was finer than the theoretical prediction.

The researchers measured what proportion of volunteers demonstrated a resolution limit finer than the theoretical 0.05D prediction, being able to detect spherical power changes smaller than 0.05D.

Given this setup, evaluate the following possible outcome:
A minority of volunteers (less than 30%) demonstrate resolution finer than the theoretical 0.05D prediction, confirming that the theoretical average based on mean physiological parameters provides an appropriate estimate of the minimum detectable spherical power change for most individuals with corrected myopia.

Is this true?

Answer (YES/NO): YES